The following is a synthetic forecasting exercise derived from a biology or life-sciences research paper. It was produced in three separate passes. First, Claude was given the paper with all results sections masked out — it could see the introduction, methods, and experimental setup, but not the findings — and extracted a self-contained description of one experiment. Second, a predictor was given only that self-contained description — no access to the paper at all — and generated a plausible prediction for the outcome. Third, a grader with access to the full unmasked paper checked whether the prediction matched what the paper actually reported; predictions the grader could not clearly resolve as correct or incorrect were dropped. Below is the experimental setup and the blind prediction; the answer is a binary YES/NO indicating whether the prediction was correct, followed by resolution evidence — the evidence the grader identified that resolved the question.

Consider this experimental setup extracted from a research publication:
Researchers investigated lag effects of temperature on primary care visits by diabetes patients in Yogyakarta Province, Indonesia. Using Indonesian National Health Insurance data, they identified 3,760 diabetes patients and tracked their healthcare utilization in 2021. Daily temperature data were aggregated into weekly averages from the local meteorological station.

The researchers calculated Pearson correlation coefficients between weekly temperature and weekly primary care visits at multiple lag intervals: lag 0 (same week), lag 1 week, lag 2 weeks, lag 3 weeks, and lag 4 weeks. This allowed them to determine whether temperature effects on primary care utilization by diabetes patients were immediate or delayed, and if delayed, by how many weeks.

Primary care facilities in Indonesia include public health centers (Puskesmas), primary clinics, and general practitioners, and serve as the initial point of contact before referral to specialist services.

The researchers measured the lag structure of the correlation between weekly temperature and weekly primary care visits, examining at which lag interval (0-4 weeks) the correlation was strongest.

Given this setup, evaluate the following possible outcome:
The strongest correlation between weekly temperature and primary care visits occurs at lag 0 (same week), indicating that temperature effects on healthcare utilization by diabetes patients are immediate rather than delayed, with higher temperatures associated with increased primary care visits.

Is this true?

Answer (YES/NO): NO